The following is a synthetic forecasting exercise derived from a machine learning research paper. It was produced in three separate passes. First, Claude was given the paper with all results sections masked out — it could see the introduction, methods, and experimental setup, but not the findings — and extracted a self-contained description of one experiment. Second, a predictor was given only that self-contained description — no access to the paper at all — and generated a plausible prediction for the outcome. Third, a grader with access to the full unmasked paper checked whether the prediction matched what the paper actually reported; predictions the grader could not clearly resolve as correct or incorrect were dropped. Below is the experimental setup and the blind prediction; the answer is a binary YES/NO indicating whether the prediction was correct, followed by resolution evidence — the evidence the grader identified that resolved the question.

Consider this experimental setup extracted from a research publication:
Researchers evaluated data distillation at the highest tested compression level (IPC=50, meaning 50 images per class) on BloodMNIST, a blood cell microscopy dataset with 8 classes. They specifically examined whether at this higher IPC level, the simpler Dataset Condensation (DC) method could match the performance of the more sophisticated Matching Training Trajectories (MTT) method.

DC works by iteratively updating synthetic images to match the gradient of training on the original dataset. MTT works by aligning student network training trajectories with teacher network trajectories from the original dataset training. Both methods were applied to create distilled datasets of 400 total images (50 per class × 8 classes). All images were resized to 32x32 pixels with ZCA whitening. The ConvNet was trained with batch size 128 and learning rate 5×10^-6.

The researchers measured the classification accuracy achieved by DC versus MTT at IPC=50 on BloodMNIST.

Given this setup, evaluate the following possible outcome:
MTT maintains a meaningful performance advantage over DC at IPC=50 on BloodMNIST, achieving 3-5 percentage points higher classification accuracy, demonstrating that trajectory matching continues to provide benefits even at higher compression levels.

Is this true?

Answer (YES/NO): NO